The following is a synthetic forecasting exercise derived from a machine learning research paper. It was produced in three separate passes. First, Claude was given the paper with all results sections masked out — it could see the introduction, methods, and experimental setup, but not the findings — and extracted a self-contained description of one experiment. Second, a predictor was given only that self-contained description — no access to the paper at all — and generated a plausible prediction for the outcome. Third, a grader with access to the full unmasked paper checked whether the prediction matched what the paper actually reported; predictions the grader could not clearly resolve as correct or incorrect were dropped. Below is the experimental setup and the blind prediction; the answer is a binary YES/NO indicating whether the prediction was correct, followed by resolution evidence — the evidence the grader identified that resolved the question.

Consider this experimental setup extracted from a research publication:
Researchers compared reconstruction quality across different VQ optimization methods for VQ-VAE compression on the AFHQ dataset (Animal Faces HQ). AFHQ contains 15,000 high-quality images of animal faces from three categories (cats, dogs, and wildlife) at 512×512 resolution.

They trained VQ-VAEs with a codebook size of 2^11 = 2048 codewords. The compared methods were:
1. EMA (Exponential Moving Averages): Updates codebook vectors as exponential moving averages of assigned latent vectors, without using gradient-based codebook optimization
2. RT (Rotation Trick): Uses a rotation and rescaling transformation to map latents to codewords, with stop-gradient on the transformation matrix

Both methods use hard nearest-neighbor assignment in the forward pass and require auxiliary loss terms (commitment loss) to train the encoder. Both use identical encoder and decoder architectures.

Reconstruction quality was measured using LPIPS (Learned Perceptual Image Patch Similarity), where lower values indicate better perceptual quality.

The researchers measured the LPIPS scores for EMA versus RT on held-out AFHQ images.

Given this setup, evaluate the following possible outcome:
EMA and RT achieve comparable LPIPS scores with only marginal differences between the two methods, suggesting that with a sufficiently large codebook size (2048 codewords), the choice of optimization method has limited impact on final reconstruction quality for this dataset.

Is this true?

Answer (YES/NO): NO